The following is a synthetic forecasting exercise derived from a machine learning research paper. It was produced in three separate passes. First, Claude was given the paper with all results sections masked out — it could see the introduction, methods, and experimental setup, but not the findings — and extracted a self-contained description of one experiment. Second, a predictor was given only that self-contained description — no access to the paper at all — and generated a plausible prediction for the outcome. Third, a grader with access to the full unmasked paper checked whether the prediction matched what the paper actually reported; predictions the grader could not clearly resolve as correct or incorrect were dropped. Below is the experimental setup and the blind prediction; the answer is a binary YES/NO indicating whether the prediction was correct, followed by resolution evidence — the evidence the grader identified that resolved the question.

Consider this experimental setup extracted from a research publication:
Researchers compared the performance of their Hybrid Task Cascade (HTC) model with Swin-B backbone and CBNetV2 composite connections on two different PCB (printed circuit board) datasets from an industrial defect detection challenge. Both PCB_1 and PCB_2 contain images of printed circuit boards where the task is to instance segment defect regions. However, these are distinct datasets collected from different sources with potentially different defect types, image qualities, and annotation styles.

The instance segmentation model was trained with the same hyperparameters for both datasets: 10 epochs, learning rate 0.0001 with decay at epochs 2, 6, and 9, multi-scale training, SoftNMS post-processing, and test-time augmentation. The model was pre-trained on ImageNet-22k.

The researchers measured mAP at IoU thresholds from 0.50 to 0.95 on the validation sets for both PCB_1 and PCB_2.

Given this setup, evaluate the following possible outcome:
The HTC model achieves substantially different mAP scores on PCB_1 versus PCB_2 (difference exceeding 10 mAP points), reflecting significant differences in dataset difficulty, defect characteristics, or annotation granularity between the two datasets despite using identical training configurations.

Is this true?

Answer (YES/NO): YES